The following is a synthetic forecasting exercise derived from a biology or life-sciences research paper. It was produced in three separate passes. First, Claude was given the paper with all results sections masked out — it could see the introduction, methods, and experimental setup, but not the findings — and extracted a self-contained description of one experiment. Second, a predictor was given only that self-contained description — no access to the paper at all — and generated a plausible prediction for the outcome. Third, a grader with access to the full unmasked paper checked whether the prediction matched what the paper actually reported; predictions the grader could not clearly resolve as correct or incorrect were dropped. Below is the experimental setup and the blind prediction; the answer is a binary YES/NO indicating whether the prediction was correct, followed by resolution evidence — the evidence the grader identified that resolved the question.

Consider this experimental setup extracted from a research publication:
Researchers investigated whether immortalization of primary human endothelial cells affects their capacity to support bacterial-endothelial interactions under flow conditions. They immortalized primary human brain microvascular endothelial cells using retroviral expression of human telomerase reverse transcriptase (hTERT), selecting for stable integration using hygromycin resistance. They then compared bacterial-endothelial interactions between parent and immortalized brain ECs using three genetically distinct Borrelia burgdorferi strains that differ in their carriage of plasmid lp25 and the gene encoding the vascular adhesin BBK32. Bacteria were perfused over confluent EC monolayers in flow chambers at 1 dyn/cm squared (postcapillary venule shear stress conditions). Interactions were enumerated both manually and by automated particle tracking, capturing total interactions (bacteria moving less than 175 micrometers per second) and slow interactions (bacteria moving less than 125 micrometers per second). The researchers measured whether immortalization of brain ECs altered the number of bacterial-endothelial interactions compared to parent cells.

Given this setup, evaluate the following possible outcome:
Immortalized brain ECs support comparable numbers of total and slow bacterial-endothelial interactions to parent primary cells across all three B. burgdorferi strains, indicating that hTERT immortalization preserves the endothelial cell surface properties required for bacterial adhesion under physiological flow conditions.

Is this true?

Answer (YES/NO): YES